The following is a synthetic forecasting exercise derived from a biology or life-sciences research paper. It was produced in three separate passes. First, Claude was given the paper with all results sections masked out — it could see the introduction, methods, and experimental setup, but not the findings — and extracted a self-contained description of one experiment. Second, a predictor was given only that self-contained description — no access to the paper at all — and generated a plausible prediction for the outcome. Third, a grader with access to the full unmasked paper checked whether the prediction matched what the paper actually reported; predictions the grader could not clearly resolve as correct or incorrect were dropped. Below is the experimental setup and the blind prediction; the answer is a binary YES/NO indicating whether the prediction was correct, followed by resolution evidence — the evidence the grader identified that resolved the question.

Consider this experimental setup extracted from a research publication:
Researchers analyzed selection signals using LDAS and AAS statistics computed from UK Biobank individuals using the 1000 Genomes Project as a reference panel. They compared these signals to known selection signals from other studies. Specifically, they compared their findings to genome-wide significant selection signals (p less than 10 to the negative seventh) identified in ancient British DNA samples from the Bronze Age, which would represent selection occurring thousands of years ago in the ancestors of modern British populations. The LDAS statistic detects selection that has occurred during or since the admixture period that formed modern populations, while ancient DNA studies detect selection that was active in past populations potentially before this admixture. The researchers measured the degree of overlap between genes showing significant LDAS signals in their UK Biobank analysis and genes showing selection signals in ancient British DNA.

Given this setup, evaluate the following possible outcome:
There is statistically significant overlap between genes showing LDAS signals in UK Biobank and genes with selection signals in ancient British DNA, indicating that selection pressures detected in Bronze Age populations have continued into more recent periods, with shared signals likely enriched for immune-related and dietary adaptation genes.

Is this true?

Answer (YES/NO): NO